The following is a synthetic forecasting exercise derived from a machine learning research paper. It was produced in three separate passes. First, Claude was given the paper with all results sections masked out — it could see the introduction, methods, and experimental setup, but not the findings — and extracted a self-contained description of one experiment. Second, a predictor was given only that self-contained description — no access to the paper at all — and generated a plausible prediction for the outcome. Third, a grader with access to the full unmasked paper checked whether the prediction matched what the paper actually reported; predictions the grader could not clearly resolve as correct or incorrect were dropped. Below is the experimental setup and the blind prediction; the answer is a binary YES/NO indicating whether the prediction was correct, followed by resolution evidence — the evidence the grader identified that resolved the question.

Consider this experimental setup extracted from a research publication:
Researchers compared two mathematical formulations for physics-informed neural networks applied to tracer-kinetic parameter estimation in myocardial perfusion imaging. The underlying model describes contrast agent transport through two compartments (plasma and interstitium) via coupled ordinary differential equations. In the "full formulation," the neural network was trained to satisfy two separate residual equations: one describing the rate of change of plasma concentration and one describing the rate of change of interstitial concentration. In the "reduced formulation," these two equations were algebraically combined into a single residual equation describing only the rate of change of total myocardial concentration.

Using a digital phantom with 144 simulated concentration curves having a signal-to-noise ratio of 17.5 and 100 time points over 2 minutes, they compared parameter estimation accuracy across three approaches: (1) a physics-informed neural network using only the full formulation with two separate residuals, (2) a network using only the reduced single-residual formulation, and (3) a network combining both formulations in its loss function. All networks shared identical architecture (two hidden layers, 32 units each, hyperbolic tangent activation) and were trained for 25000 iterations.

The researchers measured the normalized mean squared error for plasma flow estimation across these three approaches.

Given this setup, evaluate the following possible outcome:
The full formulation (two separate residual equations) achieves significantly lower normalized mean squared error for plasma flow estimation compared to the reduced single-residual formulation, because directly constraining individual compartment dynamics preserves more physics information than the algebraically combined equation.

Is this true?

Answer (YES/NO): NO